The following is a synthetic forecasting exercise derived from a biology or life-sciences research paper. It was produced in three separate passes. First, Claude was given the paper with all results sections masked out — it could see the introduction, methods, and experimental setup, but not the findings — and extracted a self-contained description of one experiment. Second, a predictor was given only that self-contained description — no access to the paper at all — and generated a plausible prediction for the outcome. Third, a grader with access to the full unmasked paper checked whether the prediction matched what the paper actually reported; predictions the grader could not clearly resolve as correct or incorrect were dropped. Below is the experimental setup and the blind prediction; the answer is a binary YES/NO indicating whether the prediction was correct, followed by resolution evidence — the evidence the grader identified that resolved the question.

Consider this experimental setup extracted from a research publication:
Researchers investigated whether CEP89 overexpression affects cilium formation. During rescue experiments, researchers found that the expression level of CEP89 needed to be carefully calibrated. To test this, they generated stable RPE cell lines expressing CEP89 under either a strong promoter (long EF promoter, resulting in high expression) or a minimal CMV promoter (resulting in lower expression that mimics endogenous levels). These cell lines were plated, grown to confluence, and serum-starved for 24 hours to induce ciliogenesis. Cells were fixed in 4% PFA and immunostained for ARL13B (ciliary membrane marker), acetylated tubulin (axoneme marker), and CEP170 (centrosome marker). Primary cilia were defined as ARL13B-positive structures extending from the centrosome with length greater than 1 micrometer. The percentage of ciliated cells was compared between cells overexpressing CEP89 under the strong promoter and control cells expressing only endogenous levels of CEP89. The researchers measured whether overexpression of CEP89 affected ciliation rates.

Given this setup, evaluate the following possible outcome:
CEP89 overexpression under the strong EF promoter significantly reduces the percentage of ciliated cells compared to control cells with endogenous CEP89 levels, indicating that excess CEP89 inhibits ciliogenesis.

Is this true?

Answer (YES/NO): YES